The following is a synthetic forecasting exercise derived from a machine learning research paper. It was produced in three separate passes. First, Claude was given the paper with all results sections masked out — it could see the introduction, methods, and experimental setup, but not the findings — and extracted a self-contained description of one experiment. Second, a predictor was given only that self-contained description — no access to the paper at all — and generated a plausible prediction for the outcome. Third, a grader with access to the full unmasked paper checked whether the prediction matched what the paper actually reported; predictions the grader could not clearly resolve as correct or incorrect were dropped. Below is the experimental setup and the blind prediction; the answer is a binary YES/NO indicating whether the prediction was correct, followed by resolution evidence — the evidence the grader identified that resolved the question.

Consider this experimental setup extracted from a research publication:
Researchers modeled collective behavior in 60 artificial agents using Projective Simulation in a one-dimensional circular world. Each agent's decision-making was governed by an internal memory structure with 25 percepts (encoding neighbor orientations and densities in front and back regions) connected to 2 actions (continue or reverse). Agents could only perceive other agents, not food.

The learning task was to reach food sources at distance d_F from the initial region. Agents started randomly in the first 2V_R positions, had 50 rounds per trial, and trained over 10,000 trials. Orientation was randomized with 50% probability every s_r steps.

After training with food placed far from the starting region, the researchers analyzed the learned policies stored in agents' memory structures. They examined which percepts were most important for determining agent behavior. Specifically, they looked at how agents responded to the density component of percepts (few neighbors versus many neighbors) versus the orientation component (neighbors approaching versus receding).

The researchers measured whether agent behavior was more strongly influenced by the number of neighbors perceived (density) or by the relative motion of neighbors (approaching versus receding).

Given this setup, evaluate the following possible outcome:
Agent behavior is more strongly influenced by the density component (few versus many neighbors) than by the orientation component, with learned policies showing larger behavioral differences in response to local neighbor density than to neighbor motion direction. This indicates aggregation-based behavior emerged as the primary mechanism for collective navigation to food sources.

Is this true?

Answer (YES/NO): NO